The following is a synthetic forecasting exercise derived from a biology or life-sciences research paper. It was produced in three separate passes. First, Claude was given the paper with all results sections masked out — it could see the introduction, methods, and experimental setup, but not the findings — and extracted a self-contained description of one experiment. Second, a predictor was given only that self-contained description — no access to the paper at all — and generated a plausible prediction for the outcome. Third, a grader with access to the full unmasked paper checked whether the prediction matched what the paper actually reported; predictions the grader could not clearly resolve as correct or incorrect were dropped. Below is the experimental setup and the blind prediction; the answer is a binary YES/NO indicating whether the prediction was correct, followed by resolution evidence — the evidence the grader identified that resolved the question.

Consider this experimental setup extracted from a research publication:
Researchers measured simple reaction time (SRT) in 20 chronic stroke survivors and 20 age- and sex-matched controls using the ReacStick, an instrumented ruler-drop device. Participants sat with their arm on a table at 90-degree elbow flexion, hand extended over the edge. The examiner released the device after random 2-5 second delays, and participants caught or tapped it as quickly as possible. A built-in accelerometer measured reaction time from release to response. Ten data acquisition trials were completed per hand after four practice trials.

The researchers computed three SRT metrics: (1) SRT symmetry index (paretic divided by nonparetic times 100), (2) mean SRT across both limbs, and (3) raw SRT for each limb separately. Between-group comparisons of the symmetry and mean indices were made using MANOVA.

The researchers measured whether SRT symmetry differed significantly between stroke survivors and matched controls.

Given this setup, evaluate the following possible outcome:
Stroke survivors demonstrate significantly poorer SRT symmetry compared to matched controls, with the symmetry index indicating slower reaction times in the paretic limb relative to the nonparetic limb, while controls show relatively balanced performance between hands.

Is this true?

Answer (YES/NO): YES